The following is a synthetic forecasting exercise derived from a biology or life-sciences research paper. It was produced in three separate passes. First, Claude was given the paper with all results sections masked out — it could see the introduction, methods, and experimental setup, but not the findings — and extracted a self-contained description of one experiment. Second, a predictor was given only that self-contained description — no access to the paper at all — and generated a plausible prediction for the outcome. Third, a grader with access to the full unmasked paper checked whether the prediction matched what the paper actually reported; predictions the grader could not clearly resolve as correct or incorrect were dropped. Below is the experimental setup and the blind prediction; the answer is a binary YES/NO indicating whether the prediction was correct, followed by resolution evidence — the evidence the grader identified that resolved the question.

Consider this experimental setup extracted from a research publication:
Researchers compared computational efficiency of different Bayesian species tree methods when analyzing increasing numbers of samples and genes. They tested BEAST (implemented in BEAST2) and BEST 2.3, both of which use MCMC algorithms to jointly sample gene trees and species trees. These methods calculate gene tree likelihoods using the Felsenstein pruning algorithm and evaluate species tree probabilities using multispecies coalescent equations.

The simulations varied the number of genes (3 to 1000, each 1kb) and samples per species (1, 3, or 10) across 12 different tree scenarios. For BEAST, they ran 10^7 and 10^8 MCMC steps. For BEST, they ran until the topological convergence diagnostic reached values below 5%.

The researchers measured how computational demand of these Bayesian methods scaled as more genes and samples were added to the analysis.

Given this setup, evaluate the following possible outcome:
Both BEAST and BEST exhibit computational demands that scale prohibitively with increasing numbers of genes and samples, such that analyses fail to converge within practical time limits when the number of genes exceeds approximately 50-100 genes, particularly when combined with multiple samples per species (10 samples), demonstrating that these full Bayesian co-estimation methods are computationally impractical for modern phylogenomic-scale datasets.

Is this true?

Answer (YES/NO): NO